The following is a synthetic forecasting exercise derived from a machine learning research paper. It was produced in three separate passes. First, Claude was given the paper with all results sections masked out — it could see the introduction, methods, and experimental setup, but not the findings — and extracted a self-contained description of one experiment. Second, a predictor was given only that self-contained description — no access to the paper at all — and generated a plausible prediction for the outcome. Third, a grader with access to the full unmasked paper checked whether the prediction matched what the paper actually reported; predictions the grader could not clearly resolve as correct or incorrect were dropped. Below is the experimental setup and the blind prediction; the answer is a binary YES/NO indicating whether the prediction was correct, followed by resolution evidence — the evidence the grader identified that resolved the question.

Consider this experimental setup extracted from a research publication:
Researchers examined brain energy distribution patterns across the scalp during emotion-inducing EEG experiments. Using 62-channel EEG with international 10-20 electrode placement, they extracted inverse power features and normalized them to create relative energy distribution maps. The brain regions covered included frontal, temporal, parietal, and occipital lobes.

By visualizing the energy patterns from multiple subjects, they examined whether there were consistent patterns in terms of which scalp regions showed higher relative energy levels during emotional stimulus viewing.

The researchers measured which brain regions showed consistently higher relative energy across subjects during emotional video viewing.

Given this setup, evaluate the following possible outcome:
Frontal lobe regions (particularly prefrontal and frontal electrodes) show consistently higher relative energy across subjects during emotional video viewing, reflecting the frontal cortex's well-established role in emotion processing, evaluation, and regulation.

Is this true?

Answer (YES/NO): YES